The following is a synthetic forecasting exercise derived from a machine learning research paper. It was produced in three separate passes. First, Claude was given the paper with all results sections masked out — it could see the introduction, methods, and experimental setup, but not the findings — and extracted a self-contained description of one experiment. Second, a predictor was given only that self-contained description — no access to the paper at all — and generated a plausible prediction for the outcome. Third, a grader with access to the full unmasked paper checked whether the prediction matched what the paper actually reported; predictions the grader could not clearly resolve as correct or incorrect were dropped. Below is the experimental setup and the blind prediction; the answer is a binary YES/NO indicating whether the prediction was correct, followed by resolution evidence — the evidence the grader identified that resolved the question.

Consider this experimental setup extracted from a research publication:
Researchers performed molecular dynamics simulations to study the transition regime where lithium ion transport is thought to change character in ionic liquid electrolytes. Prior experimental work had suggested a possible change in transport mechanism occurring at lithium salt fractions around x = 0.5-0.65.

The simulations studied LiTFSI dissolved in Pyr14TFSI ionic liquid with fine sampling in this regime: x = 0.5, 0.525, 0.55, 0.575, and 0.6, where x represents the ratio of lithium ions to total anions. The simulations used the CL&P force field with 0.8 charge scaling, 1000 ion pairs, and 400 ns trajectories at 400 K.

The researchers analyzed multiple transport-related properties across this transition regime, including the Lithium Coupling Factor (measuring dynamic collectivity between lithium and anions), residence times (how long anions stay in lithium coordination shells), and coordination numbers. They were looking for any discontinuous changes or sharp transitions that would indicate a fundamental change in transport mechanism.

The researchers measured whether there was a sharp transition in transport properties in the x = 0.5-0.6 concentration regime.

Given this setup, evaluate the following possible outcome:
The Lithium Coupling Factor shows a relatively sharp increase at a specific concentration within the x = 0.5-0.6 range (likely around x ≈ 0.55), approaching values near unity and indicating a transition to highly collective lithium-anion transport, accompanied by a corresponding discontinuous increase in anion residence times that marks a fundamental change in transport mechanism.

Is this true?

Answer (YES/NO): NO